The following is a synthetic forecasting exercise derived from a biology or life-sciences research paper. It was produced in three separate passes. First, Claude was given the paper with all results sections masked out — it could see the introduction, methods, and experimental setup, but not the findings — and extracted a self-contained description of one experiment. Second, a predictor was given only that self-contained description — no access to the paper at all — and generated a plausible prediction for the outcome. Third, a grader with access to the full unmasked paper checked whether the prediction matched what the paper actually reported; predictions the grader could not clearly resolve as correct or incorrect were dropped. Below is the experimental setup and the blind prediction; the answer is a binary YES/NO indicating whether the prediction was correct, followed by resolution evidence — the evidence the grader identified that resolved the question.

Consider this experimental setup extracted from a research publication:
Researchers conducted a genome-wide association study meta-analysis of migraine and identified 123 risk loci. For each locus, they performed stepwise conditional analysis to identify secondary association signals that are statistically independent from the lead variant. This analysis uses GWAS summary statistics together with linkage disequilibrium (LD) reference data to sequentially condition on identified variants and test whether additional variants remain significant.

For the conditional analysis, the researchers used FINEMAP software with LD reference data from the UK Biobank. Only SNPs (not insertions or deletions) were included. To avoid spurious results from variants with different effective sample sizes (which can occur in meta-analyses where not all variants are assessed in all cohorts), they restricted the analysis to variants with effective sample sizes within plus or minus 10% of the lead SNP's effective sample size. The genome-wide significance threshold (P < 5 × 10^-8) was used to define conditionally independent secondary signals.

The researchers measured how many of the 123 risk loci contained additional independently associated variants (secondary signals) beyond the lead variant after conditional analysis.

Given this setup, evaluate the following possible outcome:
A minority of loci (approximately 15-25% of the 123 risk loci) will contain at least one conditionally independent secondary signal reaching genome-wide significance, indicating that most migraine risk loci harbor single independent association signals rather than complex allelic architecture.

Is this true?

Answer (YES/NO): NO